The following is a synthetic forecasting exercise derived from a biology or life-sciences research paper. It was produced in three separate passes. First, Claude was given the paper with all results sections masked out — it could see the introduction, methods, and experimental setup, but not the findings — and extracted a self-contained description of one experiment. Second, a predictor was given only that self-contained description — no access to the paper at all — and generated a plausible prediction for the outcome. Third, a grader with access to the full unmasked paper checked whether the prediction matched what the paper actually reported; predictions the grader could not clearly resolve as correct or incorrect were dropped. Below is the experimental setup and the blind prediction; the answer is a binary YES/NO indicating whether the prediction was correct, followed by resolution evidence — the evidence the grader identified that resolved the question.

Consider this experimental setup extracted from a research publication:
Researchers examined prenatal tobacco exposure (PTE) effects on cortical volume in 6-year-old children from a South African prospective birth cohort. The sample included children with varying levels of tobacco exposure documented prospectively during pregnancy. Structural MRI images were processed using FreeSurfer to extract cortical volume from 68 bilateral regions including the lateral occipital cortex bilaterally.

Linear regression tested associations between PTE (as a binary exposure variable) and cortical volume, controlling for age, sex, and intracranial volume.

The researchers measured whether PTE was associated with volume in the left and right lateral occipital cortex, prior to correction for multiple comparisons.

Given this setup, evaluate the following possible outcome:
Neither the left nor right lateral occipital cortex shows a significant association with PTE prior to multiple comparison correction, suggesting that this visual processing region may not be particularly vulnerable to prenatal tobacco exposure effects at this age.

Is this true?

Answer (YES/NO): NO